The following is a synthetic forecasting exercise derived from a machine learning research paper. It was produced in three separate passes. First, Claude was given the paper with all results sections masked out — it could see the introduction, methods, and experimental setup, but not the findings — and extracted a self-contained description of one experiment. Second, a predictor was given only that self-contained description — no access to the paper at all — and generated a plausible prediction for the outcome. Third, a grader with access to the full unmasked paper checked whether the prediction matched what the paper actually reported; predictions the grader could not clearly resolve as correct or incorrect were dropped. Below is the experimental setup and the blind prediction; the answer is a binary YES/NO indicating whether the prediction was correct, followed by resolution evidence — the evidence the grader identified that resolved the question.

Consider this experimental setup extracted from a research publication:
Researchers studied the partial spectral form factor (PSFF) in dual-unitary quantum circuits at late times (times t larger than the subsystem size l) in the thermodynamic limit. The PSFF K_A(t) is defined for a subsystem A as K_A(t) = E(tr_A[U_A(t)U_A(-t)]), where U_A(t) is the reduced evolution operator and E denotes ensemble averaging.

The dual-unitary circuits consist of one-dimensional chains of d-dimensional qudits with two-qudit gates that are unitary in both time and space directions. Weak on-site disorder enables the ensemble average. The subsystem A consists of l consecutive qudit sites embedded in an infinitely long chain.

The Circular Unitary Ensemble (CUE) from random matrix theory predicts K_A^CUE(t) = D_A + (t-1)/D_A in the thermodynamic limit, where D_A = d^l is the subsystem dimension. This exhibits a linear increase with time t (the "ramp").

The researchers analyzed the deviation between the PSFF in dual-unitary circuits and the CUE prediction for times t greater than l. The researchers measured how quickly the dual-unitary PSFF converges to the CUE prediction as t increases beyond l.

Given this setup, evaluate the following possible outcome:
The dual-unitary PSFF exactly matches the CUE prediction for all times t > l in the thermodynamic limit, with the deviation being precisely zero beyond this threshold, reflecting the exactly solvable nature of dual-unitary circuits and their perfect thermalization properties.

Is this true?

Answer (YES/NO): NO